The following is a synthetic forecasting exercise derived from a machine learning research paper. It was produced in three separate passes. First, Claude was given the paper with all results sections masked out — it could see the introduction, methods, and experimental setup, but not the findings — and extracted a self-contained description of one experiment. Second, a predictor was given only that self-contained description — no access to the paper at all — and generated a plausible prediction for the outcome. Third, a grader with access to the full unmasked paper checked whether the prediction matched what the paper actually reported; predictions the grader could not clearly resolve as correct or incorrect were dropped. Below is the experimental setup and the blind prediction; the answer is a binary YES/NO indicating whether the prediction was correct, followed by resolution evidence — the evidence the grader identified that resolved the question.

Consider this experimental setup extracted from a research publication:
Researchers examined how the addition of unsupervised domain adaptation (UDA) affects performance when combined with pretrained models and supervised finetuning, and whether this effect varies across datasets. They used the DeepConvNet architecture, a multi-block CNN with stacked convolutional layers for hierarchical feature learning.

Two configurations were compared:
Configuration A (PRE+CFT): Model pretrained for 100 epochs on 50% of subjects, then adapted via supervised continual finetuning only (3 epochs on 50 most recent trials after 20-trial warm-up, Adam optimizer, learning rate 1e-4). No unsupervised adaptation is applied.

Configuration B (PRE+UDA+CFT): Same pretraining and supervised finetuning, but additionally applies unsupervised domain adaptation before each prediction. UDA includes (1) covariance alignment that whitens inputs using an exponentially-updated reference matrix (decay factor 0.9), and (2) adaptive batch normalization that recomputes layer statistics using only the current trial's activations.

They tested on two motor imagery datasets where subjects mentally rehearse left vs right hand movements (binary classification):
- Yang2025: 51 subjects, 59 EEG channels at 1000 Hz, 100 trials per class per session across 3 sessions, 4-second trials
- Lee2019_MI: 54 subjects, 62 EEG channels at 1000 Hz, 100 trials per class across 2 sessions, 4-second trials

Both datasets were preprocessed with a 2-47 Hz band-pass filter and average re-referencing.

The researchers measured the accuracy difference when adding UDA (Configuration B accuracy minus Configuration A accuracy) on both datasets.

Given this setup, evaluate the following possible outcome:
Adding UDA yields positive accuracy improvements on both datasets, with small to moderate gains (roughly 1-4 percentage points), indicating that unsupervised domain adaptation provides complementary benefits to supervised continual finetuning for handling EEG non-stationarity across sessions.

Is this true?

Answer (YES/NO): NO